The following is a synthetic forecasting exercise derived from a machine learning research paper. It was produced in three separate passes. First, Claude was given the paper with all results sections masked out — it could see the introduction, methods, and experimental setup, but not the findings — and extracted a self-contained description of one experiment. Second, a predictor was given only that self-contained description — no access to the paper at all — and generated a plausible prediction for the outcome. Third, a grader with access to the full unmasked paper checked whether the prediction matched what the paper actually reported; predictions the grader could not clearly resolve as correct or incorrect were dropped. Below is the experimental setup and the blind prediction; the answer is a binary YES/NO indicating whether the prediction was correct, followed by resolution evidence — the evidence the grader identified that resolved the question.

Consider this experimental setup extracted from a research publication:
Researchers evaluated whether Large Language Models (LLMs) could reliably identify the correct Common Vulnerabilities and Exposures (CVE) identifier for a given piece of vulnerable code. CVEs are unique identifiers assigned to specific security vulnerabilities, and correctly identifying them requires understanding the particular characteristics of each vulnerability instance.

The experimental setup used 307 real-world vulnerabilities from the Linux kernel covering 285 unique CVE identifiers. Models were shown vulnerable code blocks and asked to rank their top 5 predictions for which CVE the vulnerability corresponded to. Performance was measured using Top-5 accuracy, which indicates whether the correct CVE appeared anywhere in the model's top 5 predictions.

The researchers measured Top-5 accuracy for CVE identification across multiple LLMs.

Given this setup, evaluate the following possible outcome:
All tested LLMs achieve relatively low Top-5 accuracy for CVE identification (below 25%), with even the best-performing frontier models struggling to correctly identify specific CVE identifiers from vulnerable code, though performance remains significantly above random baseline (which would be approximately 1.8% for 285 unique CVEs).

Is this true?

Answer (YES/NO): NO